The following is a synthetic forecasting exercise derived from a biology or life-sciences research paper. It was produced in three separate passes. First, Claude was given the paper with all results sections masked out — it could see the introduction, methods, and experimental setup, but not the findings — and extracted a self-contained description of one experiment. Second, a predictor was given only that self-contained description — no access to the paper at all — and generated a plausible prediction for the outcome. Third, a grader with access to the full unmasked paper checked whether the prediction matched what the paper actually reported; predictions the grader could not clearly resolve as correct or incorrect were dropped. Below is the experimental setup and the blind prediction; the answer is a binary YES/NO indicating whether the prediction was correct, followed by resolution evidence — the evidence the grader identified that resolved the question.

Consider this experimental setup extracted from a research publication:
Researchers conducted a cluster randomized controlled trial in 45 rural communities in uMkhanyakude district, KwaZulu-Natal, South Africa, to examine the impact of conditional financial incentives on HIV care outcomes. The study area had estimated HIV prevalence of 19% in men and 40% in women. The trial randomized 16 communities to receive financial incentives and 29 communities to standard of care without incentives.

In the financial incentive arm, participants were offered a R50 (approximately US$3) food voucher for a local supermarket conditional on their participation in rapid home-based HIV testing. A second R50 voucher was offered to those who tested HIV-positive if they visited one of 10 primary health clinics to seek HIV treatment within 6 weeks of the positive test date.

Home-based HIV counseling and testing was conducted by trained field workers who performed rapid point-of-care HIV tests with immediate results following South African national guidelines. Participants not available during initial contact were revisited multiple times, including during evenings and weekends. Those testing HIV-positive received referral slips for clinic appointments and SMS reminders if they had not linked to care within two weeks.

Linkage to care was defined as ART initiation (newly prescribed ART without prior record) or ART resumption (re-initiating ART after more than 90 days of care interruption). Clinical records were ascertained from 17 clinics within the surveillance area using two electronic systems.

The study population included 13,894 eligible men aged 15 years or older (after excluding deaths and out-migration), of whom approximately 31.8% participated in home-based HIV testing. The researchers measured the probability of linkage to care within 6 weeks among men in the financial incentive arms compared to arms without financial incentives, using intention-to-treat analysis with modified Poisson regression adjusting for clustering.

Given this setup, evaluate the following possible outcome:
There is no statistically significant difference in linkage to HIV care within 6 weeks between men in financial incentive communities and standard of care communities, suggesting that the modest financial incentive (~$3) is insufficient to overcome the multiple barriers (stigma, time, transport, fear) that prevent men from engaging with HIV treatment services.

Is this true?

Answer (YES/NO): YES